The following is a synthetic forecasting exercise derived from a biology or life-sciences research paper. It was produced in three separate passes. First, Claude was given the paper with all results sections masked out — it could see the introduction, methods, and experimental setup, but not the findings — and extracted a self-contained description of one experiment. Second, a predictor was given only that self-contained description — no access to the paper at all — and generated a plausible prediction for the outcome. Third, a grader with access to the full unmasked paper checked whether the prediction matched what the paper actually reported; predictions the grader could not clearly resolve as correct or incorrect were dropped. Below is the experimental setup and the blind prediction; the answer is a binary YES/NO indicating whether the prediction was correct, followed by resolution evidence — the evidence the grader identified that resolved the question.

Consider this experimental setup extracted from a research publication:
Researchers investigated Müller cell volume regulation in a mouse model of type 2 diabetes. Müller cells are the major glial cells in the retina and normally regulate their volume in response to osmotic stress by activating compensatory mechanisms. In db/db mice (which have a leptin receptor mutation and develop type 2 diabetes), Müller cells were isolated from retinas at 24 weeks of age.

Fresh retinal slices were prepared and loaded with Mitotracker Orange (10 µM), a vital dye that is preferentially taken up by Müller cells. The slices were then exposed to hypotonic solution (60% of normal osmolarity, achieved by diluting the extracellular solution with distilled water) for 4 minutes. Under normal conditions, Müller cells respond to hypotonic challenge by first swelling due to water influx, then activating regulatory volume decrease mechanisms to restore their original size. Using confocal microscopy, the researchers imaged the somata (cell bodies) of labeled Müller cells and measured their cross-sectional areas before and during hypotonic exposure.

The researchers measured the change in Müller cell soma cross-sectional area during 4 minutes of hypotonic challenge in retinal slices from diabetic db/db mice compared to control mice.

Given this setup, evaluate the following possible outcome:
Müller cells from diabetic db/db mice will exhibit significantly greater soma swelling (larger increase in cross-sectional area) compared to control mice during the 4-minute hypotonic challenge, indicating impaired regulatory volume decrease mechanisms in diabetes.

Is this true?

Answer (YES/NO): YES